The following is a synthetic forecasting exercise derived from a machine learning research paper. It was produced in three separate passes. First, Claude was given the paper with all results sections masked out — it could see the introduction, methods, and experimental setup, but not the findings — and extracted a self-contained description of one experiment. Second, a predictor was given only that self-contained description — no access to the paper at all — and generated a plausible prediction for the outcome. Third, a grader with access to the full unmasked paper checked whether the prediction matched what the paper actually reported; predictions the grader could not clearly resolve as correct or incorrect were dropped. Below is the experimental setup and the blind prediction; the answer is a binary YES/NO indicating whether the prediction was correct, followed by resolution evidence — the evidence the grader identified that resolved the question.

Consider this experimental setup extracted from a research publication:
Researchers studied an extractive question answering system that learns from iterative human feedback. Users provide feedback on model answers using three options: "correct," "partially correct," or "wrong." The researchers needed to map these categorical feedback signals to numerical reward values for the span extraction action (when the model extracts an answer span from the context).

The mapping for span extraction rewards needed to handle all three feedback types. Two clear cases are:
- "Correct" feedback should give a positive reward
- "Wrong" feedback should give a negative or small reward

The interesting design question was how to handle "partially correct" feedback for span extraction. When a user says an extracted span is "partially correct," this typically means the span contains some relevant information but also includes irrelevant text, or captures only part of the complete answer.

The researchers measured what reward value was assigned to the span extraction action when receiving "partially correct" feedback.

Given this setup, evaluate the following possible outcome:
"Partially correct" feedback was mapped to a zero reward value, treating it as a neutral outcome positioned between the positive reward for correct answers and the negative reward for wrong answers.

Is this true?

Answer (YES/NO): NO